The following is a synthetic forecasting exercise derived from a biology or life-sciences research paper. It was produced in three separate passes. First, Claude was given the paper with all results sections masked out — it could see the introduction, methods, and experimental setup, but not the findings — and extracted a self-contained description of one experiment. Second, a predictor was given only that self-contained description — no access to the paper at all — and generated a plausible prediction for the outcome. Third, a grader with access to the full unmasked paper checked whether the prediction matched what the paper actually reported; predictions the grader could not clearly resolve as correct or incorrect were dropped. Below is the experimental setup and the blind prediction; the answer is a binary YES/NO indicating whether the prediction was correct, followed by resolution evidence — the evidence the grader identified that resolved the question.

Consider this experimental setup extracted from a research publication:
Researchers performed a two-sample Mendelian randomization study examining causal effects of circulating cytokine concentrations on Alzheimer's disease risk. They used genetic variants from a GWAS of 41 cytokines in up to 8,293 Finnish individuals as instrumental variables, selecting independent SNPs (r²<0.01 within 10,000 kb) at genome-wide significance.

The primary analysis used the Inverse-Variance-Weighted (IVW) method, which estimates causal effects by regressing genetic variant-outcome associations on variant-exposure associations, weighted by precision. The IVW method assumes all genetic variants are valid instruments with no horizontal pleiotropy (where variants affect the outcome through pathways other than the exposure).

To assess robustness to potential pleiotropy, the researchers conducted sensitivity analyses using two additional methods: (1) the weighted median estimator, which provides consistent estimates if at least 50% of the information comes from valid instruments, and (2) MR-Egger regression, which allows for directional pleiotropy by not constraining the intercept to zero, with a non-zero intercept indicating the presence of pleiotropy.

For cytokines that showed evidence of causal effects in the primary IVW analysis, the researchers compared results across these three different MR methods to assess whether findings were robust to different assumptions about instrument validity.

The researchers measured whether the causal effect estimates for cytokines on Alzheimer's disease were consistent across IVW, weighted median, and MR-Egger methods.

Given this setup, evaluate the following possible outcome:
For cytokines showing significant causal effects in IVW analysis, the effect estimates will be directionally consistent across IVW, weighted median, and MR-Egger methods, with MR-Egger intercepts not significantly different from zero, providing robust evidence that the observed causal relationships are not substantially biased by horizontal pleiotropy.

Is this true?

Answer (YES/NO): NO